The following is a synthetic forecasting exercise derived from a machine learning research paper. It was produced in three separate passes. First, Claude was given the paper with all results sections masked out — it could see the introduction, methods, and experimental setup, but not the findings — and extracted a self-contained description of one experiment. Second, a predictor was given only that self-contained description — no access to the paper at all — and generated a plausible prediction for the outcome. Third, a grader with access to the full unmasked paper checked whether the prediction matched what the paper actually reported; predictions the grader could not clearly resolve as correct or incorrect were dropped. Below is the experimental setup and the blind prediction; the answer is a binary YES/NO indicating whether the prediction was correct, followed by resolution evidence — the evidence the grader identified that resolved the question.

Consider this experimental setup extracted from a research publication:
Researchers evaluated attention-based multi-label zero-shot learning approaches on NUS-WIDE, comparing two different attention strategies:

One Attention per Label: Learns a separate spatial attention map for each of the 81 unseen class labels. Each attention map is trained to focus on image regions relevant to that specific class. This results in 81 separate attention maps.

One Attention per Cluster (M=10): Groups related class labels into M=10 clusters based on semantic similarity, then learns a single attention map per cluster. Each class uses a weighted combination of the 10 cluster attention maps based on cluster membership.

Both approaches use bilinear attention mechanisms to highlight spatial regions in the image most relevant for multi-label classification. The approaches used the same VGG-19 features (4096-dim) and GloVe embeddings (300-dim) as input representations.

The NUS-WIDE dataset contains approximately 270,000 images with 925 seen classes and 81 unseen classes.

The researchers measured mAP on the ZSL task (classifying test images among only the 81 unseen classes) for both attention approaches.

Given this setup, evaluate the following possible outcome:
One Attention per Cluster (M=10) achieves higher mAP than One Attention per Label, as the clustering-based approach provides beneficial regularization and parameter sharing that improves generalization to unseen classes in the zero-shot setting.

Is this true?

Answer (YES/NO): YES